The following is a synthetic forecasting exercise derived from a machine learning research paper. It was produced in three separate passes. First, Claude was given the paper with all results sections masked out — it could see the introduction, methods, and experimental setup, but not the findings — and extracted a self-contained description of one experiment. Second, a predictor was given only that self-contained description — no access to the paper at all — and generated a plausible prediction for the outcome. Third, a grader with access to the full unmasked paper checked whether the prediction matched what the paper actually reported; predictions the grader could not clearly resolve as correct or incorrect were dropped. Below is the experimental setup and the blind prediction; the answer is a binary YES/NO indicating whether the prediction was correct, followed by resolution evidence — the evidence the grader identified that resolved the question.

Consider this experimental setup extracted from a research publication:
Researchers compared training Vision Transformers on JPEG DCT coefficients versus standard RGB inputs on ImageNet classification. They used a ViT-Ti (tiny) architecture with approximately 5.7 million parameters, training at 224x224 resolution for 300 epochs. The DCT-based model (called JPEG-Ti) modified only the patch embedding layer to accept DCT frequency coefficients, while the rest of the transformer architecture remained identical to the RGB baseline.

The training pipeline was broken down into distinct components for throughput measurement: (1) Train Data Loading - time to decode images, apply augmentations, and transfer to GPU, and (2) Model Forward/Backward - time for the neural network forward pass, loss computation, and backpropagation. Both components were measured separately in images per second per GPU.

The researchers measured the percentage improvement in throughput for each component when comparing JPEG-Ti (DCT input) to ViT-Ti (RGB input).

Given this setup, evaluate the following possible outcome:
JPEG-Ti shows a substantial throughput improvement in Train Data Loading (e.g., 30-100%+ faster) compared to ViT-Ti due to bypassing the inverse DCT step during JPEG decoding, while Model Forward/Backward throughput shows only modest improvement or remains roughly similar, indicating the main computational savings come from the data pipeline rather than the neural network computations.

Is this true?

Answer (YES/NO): YES